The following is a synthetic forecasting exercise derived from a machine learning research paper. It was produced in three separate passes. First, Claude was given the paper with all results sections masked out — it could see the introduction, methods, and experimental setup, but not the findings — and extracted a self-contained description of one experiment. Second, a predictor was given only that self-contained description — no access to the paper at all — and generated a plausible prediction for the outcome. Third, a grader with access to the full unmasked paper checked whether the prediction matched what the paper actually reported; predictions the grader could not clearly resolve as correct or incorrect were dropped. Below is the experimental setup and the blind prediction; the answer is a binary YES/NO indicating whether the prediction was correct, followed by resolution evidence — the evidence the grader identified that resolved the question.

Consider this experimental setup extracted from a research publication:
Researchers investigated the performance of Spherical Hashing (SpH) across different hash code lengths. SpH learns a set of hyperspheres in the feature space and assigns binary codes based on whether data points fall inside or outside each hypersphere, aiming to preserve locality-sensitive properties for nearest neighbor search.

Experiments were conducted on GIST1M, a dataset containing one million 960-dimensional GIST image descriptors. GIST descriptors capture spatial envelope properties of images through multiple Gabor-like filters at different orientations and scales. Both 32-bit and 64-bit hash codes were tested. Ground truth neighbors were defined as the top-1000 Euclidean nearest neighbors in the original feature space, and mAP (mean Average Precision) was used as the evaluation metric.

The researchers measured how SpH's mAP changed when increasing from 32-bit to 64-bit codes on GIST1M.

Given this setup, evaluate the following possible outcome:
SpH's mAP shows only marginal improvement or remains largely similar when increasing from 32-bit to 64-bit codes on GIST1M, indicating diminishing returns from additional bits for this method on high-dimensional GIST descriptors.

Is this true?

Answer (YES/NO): NO